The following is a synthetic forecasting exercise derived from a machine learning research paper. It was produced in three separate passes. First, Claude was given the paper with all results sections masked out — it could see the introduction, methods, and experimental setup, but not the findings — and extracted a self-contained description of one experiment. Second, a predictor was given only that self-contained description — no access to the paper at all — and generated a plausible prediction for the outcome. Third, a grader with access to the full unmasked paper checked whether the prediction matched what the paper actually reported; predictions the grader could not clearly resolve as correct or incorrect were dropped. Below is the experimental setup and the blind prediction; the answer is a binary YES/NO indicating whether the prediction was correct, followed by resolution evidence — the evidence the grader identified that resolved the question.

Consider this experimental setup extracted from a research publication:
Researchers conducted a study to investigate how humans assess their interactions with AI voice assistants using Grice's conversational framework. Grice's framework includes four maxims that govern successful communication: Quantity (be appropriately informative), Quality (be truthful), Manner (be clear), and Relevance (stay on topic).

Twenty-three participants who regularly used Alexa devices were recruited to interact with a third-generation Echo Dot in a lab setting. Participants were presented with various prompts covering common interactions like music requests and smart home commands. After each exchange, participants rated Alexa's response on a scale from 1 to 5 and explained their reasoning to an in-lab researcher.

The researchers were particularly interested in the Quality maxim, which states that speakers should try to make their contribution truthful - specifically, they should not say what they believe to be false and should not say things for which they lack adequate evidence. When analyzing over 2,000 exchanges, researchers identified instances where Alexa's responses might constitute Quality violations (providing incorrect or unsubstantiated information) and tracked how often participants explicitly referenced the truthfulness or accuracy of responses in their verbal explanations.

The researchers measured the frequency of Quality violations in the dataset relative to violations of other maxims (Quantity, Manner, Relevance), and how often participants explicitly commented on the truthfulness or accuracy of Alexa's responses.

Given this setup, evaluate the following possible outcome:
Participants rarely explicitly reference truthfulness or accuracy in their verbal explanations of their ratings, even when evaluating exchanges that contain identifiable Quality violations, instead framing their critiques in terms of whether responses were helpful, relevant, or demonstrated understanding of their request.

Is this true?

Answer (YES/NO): YES